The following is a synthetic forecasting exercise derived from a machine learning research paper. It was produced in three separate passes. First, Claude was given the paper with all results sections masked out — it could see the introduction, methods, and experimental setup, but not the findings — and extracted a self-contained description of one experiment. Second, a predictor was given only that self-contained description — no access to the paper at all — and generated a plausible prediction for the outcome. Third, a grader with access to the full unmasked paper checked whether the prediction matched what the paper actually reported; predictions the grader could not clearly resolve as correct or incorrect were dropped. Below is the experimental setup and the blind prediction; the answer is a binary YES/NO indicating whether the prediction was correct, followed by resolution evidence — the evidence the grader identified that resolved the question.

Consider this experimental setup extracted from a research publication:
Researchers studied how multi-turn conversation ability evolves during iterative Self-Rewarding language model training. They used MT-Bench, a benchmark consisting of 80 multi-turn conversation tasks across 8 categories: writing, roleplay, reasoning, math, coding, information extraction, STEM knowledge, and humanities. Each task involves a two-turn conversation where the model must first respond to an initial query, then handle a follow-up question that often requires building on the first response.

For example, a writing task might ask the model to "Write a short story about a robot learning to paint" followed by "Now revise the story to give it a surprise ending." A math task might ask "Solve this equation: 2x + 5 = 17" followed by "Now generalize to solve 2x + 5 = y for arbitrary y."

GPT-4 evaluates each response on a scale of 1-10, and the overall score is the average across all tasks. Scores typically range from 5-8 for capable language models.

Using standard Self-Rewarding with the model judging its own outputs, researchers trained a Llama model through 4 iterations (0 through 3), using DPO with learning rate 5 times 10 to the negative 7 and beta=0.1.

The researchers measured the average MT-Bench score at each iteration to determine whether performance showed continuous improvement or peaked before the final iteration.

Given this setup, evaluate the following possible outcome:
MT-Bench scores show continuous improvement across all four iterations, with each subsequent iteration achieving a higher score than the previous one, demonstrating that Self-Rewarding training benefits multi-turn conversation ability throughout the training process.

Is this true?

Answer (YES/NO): NO